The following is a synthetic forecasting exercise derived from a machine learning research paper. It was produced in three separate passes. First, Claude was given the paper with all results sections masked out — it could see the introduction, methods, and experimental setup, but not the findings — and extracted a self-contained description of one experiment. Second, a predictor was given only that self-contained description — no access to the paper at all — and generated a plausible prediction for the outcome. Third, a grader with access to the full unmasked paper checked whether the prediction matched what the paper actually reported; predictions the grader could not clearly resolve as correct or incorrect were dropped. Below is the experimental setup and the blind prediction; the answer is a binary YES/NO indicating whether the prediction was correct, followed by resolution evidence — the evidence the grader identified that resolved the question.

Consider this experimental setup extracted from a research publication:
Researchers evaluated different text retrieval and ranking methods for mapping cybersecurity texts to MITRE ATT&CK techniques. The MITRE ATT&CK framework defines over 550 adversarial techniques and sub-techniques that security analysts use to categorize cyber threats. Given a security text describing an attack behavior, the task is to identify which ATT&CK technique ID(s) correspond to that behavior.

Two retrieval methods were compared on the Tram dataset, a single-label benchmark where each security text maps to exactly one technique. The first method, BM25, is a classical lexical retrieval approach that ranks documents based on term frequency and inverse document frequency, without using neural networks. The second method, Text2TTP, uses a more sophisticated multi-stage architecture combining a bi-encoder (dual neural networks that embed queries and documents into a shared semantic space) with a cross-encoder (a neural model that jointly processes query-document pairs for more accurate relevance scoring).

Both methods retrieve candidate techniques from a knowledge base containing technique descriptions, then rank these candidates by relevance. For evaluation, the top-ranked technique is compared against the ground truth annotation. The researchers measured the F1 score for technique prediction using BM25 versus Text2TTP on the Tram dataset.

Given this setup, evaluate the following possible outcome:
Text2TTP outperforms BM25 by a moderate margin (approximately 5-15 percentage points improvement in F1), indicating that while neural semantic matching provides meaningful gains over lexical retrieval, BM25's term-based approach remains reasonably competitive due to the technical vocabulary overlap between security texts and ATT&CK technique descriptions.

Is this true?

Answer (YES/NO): NO